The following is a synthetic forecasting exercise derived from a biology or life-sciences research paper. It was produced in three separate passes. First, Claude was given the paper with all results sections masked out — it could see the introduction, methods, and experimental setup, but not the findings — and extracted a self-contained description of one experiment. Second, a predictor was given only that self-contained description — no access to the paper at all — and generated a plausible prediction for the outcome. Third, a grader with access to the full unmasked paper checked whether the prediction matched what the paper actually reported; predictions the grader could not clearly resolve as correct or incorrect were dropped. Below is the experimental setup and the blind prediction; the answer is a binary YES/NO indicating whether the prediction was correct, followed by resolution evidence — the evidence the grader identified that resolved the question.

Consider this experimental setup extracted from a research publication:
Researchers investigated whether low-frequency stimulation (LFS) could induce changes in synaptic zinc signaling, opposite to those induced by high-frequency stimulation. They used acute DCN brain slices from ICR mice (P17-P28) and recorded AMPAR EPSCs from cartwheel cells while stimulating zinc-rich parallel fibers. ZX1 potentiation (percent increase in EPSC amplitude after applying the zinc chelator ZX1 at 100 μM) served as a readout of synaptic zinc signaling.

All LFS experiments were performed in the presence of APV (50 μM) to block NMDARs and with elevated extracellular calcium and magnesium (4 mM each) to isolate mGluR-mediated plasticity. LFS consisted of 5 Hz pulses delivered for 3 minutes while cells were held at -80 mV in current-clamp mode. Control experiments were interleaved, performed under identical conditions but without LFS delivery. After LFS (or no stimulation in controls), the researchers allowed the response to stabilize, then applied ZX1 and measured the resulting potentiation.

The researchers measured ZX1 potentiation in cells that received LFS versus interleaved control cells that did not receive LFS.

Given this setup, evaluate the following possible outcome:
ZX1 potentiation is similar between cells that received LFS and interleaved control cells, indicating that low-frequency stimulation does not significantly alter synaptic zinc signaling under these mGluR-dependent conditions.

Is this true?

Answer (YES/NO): NO